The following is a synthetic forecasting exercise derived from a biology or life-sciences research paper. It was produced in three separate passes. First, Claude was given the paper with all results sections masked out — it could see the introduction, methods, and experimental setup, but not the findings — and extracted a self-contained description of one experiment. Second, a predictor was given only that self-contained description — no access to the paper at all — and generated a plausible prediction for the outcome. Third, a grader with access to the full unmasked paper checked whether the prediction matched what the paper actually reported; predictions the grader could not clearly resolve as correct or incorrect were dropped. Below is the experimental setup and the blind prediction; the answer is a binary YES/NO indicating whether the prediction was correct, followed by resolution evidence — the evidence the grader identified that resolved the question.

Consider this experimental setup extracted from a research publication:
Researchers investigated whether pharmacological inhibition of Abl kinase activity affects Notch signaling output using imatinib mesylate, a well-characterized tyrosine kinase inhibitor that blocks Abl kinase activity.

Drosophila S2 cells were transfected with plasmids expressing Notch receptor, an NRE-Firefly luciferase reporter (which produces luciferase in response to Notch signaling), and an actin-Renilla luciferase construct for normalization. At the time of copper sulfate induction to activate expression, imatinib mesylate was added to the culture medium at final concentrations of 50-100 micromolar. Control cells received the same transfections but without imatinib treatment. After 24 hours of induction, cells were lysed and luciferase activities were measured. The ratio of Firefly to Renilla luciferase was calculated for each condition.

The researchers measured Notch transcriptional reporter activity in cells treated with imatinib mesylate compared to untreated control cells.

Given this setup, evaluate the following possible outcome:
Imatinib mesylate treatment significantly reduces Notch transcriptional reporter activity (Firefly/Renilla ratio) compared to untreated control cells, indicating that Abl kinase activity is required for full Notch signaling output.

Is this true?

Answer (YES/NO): NO